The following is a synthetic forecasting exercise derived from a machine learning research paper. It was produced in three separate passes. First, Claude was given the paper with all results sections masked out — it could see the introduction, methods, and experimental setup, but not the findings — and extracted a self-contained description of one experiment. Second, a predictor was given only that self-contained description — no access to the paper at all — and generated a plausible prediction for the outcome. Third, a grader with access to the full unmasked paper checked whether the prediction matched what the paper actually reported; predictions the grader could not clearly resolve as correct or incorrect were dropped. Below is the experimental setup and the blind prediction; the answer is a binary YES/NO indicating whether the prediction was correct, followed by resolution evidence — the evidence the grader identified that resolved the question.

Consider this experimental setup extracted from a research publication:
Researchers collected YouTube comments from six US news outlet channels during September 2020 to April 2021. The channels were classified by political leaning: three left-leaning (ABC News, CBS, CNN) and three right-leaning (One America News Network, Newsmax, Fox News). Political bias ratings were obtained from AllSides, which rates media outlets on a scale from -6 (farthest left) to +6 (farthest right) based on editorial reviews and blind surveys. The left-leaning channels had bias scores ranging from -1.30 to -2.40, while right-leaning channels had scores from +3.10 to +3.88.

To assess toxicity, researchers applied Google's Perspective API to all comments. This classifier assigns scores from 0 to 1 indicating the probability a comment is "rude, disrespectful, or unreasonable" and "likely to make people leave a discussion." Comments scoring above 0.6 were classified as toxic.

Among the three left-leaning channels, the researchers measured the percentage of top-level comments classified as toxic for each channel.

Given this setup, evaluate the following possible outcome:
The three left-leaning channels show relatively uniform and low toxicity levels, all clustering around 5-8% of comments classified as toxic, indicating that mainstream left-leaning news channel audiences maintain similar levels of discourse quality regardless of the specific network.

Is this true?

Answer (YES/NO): NO